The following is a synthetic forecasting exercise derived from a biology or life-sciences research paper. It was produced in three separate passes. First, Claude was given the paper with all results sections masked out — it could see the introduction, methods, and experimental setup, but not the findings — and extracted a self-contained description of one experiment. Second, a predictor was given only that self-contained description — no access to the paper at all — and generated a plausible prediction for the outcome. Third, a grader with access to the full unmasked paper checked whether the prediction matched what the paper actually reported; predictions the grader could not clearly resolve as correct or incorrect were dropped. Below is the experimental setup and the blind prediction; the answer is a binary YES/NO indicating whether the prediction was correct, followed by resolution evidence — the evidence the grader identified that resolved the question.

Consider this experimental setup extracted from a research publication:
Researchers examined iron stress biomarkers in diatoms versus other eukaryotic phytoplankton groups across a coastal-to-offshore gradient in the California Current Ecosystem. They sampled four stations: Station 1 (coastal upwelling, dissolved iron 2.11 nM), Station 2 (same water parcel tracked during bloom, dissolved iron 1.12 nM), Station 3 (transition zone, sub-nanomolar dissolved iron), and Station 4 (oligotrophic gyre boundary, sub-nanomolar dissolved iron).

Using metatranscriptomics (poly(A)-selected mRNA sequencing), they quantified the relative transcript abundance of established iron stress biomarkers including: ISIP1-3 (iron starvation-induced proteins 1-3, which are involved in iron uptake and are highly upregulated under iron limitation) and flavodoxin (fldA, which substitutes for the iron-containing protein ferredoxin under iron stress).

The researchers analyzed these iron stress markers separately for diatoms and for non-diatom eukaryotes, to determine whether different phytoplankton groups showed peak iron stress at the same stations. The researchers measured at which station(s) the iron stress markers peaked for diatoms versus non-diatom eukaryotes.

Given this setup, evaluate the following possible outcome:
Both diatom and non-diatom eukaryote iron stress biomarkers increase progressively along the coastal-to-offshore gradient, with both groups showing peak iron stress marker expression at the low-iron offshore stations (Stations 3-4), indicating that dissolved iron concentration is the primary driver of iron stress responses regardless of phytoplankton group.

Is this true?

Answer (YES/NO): NO